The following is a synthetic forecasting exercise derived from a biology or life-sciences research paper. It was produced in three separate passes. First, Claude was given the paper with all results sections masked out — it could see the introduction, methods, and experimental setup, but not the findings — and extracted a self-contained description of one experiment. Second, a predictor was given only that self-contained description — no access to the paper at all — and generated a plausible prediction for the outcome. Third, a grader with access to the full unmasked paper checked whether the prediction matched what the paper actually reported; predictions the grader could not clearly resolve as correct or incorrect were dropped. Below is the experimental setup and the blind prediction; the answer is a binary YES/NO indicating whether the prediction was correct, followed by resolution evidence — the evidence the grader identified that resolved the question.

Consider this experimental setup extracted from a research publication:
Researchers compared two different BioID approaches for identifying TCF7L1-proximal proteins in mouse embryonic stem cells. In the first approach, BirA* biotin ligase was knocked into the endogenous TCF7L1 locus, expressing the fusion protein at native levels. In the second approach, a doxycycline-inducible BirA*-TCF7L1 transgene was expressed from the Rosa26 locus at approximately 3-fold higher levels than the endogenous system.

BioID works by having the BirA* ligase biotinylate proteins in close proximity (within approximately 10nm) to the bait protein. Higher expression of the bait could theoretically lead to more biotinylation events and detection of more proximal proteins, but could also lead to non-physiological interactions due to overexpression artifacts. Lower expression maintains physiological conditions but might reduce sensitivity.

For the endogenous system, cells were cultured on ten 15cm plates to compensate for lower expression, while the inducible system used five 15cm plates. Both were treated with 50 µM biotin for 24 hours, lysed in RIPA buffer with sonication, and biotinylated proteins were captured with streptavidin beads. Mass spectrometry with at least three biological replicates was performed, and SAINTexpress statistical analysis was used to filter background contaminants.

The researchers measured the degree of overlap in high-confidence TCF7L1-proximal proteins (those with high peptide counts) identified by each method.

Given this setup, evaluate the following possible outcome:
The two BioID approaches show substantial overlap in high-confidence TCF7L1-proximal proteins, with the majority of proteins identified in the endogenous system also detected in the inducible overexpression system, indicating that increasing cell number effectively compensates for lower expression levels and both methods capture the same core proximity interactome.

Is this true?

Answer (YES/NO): YES